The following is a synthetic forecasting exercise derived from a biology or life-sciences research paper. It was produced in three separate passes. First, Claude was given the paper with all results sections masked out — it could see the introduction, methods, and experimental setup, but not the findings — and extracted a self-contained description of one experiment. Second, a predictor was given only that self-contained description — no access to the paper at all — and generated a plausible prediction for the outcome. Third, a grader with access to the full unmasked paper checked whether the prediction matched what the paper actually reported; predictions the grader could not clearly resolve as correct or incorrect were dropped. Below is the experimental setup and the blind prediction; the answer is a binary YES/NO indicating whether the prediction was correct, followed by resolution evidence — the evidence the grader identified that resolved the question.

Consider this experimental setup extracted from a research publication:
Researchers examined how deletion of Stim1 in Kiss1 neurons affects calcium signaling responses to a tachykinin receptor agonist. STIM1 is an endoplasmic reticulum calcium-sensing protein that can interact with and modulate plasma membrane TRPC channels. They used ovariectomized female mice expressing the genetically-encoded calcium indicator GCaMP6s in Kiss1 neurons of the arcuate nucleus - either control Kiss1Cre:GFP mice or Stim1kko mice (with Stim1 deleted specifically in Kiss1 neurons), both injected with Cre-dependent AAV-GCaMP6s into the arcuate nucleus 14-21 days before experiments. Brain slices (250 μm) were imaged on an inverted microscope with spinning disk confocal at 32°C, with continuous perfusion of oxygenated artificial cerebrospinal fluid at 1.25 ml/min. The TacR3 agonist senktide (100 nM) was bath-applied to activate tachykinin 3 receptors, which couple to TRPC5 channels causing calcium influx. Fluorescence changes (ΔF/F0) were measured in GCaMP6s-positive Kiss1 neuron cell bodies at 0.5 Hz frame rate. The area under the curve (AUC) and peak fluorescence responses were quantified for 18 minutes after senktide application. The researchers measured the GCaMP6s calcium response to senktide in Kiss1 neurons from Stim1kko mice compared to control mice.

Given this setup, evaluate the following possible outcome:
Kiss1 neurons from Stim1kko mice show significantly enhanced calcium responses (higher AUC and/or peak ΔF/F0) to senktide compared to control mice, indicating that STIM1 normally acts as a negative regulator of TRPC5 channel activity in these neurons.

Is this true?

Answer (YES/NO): YES